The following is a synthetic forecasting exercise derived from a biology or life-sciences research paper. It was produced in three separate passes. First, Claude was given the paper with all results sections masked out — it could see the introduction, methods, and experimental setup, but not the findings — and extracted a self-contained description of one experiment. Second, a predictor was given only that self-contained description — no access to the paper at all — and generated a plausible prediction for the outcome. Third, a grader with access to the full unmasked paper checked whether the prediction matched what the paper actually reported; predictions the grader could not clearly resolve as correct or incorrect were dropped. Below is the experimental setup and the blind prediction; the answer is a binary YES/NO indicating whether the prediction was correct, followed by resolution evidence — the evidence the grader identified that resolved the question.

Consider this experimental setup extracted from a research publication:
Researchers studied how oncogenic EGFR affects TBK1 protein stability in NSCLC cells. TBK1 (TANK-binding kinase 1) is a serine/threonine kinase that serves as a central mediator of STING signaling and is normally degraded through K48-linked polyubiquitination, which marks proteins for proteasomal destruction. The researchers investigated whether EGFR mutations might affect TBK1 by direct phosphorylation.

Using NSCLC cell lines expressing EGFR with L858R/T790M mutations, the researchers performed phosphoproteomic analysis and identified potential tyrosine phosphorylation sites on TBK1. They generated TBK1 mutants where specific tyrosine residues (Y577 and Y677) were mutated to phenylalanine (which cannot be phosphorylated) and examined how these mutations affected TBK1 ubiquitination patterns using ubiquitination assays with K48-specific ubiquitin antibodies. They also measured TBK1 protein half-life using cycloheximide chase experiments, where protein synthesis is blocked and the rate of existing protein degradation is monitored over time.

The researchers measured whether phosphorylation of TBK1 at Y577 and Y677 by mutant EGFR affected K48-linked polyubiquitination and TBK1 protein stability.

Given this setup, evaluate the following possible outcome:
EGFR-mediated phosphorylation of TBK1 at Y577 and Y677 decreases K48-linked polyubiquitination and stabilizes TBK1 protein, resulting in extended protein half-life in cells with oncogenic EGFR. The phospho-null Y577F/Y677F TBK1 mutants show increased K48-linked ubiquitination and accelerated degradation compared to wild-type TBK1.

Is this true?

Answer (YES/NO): NO